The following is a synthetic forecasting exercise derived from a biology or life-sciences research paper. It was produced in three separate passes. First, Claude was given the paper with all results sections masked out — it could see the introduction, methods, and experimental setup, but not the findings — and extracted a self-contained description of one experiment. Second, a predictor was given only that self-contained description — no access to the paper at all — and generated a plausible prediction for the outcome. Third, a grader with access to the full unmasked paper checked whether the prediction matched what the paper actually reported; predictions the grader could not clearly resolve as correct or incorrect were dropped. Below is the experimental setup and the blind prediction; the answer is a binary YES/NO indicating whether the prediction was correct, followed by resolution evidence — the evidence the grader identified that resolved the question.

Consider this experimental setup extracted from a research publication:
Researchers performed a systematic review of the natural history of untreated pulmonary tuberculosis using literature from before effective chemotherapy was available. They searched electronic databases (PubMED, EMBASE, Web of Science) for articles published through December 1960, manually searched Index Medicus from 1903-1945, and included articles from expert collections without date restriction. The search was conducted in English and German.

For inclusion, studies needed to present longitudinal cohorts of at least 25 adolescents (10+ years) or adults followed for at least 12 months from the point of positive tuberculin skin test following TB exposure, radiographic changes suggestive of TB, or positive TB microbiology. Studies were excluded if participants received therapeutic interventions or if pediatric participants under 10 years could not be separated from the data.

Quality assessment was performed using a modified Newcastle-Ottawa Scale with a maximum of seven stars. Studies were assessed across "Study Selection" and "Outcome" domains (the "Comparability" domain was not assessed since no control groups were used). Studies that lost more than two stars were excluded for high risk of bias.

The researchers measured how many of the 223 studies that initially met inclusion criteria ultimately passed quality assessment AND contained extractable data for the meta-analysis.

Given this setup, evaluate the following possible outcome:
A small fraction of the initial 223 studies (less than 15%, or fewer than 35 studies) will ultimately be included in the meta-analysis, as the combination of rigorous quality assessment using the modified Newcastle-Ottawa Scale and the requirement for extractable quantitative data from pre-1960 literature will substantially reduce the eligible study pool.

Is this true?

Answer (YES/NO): YES